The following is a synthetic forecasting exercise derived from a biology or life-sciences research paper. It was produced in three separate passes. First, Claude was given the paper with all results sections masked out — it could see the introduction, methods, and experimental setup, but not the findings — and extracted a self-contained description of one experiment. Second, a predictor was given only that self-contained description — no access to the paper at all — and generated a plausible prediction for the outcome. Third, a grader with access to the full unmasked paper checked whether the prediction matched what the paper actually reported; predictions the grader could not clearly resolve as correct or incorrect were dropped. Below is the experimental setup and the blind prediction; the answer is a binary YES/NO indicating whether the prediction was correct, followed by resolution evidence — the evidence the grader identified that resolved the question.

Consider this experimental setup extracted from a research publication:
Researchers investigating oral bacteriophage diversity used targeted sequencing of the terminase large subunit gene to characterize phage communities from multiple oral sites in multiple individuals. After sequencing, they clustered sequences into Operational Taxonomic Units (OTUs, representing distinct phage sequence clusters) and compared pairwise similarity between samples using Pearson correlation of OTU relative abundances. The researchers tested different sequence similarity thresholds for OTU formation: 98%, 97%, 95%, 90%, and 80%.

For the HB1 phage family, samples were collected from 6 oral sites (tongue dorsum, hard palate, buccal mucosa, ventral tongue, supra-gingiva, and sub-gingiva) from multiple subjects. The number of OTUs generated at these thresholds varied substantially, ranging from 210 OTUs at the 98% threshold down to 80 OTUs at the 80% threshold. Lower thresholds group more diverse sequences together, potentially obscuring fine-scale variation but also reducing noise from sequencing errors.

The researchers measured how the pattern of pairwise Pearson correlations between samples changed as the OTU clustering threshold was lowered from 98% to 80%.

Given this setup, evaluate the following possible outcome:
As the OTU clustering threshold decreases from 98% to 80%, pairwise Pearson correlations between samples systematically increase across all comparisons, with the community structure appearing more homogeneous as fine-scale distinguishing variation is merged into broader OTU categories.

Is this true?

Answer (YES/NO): NO